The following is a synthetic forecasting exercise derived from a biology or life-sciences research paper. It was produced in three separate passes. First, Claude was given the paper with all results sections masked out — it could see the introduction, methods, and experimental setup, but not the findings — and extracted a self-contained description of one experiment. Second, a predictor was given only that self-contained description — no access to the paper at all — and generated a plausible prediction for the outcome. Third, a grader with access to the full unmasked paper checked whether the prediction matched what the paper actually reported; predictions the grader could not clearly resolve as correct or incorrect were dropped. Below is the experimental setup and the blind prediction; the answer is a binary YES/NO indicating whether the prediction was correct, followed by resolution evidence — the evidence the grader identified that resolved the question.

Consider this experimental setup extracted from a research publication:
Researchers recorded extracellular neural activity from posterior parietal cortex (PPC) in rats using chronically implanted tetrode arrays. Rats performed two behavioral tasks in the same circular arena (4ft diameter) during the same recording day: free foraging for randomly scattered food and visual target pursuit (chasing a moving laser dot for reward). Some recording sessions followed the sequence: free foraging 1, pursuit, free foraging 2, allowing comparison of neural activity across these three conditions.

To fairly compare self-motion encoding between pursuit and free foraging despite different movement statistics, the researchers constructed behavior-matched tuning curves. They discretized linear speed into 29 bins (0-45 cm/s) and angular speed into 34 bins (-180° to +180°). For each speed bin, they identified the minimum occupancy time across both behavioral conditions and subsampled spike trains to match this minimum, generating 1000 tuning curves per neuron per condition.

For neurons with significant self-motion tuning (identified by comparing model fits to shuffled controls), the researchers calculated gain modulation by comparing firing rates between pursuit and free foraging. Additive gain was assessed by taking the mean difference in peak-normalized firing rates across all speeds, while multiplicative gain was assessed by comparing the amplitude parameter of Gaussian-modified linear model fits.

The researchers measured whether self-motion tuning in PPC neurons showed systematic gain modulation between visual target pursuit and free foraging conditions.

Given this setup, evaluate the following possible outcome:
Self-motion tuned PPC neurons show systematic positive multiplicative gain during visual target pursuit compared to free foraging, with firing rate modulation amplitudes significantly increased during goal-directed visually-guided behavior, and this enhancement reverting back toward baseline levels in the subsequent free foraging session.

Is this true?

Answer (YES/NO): NO